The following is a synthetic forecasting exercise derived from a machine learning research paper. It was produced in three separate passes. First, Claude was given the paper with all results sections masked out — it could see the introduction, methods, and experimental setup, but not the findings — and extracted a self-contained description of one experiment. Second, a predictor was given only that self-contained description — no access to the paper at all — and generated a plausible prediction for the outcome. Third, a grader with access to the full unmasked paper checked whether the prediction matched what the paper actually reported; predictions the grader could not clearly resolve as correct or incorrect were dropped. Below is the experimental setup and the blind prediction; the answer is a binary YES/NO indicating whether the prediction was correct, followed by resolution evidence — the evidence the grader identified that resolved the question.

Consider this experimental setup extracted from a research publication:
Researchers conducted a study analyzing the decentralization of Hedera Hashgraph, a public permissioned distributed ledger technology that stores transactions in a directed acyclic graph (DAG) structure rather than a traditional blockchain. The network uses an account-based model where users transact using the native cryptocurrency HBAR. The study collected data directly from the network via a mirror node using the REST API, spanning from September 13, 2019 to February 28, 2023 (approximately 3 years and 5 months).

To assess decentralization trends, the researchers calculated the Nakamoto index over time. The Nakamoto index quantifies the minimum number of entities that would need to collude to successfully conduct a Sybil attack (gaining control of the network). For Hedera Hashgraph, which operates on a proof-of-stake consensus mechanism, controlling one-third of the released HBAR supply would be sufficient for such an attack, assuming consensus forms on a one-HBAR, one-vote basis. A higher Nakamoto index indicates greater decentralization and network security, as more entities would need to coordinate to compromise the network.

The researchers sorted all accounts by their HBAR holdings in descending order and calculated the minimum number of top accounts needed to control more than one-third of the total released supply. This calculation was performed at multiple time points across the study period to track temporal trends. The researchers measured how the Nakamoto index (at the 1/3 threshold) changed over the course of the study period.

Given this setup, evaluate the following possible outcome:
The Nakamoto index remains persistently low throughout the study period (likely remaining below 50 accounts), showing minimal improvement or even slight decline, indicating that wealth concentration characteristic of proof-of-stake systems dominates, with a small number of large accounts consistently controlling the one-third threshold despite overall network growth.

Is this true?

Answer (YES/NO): NO